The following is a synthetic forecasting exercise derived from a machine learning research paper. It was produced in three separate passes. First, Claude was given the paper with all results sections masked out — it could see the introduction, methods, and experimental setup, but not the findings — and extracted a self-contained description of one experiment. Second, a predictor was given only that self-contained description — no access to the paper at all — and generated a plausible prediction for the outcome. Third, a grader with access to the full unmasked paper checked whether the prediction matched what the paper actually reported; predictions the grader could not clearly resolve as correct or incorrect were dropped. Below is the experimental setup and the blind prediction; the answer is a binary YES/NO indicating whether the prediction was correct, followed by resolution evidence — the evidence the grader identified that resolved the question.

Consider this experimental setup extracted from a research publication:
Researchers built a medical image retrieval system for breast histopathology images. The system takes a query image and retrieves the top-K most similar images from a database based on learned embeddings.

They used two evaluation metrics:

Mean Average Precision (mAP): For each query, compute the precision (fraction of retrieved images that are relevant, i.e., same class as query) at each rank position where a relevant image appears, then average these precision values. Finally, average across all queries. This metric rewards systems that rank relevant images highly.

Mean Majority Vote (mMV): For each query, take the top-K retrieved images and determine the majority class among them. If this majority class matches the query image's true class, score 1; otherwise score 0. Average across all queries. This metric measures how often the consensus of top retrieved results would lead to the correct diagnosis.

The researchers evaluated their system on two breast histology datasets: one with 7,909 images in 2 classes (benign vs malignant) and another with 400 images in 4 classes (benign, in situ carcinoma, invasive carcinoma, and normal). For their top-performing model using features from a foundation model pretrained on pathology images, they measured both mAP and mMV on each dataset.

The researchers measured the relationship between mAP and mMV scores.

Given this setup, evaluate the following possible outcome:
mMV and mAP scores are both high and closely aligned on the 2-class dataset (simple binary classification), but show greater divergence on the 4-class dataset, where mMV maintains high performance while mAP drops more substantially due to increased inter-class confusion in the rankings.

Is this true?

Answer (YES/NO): NO